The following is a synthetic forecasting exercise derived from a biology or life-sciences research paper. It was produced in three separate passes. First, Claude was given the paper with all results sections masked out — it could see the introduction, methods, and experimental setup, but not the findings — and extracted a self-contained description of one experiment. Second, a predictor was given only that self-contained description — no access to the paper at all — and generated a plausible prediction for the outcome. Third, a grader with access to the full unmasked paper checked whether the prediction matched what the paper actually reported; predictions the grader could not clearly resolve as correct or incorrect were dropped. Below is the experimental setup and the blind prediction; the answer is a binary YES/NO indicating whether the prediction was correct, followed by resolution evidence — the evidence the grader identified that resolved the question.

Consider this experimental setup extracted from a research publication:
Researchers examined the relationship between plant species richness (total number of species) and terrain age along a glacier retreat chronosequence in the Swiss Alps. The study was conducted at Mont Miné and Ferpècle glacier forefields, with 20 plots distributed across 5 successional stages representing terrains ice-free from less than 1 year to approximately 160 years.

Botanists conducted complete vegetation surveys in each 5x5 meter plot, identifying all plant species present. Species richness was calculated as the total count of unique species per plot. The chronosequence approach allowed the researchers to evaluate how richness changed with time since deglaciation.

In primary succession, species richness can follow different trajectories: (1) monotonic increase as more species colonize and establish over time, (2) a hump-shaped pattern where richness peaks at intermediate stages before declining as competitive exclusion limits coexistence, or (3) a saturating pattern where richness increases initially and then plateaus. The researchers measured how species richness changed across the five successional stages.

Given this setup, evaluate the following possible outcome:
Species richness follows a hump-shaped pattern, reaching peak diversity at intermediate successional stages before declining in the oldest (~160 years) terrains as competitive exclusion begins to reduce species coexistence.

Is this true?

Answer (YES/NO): YES